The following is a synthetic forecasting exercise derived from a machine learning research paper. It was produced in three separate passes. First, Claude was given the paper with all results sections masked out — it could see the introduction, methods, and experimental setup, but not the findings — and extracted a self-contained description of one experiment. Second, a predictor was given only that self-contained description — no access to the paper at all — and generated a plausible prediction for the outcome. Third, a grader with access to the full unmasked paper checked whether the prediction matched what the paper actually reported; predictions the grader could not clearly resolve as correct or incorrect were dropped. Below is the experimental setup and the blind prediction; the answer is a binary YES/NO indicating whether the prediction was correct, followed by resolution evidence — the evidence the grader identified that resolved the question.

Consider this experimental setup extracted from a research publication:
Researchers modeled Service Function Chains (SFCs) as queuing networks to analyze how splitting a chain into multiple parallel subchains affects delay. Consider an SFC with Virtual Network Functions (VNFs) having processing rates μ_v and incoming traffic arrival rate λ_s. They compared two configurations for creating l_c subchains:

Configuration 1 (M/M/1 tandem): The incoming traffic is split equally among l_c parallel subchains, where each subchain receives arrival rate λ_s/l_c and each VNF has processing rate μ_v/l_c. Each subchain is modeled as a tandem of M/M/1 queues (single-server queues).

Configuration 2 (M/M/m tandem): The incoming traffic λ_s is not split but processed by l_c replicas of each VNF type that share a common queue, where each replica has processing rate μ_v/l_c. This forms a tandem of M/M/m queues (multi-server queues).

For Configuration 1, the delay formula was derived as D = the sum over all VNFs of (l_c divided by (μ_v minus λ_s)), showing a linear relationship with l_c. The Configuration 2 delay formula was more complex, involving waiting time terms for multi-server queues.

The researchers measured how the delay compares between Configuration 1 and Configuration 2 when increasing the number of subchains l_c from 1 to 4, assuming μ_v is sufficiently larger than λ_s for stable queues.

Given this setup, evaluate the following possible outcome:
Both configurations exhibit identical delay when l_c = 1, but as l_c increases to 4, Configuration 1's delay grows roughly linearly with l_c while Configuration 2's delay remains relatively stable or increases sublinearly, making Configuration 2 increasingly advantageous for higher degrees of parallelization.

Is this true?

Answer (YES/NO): NO